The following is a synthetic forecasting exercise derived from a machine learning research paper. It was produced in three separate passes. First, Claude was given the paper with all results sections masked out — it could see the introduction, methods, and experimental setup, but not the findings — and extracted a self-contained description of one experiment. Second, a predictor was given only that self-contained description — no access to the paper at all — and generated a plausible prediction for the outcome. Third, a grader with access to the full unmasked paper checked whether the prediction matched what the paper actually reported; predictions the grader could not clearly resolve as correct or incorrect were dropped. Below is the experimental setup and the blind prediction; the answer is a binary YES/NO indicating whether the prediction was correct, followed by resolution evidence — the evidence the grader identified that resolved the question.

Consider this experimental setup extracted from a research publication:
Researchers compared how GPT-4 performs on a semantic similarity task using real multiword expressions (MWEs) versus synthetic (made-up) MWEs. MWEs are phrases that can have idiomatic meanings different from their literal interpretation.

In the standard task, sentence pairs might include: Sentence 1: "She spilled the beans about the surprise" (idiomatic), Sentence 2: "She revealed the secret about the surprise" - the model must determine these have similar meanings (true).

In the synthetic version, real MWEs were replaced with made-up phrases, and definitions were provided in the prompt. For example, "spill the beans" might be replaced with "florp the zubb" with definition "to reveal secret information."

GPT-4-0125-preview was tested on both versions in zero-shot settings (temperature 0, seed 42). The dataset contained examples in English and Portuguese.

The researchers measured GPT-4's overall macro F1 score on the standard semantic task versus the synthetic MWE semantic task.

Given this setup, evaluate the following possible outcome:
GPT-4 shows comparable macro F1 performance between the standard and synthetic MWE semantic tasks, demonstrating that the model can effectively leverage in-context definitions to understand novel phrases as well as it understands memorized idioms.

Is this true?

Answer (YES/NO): NO